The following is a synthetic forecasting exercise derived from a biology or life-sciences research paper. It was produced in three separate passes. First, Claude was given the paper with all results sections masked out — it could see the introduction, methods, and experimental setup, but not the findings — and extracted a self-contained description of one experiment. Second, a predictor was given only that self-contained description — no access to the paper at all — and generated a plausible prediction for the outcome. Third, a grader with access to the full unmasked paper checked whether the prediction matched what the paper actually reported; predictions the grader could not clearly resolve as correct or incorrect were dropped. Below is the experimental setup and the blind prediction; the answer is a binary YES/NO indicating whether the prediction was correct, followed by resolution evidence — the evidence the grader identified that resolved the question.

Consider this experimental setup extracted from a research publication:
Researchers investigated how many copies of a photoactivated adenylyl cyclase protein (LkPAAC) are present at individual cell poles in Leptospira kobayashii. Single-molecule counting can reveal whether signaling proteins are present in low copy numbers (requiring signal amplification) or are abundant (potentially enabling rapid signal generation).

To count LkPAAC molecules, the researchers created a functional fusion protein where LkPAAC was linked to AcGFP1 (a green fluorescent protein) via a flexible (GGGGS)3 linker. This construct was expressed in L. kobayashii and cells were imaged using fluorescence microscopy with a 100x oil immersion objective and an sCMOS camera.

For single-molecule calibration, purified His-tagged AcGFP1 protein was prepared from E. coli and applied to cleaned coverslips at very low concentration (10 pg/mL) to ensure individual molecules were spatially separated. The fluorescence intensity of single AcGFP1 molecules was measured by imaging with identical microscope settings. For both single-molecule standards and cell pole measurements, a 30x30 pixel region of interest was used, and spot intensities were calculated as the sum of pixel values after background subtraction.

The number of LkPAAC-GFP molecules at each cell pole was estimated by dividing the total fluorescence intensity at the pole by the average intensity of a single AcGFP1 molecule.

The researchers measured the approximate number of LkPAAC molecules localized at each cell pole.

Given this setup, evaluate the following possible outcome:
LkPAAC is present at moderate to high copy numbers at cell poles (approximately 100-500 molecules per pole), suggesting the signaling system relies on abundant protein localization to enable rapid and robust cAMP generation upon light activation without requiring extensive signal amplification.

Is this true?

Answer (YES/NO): NO